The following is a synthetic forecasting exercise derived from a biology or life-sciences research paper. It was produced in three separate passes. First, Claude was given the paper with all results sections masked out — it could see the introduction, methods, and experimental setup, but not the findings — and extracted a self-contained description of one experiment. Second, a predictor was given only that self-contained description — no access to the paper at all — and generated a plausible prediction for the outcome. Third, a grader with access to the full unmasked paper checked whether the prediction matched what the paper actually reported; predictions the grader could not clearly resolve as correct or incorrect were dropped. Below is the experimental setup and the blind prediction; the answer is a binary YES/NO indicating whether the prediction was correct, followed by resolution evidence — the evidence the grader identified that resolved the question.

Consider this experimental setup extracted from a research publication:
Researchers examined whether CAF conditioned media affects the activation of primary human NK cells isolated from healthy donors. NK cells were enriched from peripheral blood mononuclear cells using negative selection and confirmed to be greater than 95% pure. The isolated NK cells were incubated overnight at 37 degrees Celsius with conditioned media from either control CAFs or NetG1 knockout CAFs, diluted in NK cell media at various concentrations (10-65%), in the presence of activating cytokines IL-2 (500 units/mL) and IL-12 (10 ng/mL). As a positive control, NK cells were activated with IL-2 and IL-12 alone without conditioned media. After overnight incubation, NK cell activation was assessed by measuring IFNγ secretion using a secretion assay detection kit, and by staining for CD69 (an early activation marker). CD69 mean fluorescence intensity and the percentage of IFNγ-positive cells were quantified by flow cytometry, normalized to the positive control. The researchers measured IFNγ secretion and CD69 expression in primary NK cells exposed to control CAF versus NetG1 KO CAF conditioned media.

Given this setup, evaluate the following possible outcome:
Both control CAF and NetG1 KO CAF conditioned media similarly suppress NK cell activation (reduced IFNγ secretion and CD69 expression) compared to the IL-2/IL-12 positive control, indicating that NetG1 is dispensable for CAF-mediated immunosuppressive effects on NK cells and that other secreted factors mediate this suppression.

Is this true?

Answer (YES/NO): NO